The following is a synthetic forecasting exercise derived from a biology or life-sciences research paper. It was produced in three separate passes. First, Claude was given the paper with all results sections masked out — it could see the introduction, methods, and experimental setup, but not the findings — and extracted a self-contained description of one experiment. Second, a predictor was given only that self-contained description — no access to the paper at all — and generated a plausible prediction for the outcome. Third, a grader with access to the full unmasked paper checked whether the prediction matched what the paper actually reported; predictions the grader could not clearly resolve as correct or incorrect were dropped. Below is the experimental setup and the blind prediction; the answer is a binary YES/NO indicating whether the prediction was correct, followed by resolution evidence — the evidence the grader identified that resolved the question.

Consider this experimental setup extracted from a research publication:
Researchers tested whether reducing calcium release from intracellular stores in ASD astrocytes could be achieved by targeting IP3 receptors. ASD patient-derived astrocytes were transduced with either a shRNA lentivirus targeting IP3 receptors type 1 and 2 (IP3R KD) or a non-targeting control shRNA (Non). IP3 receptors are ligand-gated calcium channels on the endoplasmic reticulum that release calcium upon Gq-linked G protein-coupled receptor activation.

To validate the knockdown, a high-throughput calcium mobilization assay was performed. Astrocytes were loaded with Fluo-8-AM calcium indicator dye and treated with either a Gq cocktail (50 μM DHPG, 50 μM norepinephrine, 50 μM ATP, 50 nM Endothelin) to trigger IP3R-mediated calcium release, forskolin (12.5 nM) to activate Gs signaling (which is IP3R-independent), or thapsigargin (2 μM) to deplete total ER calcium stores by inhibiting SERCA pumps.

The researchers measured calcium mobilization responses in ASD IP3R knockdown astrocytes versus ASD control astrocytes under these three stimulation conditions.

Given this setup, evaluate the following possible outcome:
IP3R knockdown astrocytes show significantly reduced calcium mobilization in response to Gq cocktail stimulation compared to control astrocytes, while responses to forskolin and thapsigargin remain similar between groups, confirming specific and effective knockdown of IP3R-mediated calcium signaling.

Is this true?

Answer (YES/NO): YES